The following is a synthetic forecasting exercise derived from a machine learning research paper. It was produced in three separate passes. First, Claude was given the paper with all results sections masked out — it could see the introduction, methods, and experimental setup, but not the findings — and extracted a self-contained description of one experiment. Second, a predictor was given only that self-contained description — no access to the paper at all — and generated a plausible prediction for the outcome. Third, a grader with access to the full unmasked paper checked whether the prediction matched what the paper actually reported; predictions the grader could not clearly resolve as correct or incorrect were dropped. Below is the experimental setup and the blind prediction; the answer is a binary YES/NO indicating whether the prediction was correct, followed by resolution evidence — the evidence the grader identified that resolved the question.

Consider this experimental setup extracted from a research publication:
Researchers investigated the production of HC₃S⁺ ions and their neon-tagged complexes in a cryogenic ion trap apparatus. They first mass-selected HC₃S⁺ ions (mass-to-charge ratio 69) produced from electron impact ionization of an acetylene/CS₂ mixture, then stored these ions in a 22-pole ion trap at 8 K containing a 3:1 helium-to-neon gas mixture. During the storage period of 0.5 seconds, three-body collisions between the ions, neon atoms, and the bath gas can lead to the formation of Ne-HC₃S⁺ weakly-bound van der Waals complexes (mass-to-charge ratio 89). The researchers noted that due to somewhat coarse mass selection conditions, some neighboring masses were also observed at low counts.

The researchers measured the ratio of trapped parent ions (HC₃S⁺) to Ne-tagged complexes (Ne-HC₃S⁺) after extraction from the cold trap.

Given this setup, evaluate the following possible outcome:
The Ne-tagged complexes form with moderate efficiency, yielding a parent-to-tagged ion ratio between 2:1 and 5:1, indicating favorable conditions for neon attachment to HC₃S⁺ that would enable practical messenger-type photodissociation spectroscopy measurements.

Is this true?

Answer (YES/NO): NO